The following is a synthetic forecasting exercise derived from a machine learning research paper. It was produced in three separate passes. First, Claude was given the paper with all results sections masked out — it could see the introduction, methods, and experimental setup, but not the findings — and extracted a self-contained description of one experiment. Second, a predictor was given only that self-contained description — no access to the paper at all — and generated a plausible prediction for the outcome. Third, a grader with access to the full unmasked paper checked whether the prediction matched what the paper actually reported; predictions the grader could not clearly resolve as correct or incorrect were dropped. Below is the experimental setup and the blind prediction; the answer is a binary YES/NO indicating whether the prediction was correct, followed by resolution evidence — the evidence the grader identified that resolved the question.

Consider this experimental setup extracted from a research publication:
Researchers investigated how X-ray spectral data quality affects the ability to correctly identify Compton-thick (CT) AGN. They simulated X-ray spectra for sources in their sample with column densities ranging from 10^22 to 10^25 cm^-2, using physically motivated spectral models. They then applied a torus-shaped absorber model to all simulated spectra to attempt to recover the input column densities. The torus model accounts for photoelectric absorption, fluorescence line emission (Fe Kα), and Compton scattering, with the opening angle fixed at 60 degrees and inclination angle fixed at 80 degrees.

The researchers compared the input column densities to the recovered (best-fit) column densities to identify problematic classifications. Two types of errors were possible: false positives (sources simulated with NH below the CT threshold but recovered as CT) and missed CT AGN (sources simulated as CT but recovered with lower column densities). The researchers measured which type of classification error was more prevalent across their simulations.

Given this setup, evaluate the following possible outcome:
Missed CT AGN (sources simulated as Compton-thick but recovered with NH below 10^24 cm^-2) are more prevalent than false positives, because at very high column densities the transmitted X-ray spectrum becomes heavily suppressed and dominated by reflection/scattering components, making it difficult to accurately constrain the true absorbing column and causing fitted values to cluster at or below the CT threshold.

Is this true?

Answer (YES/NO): YES